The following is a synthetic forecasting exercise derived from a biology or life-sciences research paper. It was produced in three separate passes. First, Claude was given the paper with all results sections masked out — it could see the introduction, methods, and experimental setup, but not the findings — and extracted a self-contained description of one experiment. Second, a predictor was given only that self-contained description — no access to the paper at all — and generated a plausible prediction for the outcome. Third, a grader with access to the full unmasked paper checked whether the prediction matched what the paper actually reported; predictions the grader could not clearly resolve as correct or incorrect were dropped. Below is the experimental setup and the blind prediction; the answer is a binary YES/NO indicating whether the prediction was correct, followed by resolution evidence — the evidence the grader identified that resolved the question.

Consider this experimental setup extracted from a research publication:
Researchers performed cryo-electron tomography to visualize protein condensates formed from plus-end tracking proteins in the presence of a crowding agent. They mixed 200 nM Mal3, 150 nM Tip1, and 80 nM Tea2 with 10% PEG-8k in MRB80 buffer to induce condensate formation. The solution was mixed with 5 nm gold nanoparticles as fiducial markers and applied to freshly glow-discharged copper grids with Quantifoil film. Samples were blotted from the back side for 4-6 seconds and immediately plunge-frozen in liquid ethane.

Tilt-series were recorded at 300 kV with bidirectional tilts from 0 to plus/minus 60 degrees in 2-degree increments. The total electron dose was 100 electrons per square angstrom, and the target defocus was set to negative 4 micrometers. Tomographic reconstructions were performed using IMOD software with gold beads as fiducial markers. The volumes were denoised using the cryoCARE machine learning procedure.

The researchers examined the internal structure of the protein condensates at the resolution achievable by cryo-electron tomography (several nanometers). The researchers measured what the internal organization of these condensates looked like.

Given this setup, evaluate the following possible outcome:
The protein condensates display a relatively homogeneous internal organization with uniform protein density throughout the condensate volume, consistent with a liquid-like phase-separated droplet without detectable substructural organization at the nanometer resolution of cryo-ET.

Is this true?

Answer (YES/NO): NO